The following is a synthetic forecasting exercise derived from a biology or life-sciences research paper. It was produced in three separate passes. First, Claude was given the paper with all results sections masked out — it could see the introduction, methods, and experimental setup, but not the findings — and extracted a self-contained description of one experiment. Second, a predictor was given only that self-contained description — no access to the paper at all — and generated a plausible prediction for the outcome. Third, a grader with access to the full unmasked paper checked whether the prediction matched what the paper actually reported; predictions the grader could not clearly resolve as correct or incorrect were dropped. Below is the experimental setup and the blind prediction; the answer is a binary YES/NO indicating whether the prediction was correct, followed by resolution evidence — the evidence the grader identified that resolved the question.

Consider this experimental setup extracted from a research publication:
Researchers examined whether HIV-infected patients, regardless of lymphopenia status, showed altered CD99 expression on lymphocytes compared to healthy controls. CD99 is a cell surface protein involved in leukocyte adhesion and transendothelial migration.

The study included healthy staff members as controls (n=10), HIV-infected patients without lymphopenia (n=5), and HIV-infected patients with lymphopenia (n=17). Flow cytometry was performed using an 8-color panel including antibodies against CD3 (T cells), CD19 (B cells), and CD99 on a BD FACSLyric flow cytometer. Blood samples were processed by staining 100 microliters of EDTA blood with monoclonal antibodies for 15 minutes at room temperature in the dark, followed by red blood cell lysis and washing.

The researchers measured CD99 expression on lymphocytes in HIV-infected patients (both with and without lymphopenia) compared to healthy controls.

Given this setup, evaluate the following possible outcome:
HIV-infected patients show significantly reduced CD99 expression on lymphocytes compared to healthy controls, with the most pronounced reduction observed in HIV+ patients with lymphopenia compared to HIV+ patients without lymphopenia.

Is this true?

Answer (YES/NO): NO